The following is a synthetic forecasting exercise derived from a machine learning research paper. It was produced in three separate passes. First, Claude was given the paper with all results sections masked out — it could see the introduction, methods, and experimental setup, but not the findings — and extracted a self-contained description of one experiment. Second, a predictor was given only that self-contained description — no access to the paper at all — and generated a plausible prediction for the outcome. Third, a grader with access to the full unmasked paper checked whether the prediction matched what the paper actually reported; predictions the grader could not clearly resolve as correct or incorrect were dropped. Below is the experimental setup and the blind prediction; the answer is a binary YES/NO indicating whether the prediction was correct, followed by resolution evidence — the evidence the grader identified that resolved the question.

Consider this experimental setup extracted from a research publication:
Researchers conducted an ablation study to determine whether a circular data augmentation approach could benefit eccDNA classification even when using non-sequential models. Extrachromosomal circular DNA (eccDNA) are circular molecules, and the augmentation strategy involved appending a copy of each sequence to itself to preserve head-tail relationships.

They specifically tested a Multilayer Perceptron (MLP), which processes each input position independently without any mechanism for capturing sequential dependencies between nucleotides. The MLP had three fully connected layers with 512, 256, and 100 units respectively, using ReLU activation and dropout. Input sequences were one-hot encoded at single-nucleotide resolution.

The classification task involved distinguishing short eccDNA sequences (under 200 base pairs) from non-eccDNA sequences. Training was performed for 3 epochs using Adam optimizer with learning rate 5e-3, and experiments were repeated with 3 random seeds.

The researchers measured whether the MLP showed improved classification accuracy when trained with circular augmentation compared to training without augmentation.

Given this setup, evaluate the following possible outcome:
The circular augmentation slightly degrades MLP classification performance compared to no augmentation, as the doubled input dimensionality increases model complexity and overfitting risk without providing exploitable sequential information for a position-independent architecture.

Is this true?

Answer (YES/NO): NO